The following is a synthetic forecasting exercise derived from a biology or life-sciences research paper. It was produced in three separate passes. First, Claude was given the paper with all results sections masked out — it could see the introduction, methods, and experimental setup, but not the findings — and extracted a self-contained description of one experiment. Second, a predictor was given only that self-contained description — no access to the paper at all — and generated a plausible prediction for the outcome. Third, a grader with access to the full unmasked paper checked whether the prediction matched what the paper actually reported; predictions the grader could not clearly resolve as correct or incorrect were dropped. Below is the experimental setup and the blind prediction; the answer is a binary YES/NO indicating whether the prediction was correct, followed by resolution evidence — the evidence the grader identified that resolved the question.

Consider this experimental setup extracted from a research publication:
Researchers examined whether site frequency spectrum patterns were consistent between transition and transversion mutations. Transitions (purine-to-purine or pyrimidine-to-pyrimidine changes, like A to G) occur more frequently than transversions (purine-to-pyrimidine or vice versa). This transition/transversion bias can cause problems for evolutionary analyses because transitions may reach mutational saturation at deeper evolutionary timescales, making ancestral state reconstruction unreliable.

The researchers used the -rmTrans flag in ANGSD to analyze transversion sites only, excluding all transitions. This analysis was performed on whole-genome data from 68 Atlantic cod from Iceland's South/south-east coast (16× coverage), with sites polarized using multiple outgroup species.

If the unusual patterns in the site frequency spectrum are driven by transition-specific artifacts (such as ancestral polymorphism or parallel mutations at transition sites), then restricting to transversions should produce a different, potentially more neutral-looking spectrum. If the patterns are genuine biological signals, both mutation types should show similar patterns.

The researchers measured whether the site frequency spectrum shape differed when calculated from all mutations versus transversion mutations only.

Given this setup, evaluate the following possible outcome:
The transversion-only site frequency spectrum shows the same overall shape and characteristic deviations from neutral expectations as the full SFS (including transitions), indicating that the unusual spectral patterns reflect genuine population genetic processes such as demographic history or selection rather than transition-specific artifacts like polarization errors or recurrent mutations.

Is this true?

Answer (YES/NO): YES